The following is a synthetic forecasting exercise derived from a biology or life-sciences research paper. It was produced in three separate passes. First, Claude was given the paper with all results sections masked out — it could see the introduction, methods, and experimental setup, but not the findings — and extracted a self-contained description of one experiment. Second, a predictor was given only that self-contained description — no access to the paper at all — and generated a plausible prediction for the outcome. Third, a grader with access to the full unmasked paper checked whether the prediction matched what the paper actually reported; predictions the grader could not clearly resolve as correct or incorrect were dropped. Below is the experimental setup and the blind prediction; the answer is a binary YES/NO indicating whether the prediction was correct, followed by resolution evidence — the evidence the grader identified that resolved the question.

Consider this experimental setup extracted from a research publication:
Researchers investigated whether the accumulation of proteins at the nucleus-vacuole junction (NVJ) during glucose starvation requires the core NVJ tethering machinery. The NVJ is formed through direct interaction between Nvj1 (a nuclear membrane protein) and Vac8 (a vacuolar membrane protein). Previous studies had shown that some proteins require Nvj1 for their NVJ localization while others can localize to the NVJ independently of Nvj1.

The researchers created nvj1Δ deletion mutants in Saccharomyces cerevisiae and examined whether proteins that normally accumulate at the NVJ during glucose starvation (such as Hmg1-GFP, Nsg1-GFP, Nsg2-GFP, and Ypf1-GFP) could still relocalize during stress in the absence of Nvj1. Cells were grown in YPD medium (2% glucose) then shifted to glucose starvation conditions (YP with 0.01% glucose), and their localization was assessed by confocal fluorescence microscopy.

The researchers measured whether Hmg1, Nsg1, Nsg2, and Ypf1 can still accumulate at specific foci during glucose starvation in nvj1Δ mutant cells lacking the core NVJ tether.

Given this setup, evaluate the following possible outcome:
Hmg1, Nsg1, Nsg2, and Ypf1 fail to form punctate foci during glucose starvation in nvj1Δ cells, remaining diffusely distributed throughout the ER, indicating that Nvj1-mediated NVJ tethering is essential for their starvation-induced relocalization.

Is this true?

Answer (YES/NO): YES